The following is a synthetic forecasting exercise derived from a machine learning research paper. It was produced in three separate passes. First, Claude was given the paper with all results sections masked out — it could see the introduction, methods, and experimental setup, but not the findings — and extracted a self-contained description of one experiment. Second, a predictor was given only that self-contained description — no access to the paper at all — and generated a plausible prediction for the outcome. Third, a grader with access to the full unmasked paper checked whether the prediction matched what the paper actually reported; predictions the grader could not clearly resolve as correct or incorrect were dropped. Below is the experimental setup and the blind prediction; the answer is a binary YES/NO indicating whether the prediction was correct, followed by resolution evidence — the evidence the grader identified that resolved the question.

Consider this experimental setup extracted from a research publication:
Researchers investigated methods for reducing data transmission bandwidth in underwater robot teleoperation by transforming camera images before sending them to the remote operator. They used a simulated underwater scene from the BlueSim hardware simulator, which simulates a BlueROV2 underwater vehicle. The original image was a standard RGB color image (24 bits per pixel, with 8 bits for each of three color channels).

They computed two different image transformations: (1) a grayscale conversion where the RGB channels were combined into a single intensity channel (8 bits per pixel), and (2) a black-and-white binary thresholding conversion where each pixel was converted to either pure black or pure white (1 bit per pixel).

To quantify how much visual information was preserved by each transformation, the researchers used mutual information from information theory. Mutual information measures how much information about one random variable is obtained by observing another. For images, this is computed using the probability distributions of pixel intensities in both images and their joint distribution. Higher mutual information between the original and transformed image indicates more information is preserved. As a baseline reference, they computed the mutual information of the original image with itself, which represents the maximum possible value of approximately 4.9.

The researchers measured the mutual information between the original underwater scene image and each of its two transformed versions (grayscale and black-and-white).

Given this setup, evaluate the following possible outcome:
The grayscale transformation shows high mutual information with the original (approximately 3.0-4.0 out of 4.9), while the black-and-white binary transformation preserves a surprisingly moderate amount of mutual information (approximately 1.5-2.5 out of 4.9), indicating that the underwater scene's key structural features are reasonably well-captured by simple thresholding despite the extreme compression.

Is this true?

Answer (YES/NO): NO